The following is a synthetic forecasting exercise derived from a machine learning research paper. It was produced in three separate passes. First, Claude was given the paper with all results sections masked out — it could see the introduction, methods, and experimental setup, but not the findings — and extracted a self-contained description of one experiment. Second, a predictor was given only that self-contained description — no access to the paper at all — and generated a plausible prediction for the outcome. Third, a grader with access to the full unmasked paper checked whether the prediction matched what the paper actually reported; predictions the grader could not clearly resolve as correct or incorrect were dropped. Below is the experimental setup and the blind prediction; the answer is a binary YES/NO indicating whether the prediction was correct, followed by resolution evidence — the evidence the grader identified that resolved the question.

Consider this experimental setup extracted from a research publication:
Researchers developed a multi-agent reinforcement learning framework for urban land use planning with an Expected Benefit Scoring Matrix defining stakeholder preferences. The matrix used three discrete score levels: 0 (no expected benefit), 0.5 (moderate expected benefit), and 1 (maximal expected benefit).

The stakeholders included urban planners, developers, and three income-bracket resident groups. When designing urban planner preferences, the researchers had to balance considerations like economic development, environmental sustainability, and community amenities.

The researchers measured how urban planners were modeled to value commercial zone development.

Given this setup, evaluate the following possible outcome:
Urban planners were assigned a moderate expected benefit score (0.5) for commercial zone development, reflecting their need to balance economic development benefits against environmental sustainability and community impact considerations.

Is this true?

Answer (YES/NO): YES